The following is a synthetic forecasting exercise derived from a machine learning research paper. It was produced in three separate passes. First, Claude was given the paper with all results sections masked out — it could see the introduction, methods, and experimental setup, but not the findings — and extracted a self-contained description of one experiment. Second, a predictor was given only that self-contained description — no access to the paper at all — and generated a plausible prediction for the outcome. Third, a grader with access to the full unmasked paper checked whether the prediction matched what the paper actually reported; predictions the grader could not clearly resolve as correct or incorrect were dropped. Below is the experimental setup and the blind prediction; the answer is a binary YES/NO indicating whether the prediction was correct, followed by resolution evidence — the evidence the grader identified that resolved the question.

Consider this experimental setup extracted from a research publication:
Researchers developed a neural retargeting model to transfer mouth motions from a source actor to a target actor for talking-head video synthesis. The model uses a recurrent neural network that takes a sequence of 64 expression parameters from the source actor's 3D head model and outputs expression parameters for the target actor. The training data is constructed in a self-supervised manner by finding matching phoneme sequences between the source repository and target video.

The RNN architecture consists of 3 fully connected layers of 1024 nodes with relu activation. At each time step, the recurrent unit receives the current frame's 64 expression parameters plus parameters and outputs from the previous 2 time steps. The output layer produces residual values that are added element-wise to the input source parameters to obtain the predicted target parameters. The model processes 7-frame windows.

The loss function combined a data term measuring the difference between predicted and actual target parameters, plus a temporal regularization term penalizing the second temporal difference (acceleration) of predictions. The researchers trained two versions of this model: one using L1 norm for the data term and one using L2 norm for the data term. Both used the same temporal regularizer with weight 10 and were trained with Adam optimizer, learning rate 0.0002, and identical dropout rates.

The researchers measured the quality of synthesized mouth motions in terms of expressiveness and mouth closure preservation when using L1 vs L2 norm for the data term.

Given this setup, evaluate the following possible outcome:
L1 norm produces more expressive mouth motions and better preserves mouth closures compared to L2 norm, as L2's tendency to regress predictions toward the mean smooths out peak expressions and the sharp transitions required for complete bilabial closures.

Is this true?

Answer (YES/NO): YES